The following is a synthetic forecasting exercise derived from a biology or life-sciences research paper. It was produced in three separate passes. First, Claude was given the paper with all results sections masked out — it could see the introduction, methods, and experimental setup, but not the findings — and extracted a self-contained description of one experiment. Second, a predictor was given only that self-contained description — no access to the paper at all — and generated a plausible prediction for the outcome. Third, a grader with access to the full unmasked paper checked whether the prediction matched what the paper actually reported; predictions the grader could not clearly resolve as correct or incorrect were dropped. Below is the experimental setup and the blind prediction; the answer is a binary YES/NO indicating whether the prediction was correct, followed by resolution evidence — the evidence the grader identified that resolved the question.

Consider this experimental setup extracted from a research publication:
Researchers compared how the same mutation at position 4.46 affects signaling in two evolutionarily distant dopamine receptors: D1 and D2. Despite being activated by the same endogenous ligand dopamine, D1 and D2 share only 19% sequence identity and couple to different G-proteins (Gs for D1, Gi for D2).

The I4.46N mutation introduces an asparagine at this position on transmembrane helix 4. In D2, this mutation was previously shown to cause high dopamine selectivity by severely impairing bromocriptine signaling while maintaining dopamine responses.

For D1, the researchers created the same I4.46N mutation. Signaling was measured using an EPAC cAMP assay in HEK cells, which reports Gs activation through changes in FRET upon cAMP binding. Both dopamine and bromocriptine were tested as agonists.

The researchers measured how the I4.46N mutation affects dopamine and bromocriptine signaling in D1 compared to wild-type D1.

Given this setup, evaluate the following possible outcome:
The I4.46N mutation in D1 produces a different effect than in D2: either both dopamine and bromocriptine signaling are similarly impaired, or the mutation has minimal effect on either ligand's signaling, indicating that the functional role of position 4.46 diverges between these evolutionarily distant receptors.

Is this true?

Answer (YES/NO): YES